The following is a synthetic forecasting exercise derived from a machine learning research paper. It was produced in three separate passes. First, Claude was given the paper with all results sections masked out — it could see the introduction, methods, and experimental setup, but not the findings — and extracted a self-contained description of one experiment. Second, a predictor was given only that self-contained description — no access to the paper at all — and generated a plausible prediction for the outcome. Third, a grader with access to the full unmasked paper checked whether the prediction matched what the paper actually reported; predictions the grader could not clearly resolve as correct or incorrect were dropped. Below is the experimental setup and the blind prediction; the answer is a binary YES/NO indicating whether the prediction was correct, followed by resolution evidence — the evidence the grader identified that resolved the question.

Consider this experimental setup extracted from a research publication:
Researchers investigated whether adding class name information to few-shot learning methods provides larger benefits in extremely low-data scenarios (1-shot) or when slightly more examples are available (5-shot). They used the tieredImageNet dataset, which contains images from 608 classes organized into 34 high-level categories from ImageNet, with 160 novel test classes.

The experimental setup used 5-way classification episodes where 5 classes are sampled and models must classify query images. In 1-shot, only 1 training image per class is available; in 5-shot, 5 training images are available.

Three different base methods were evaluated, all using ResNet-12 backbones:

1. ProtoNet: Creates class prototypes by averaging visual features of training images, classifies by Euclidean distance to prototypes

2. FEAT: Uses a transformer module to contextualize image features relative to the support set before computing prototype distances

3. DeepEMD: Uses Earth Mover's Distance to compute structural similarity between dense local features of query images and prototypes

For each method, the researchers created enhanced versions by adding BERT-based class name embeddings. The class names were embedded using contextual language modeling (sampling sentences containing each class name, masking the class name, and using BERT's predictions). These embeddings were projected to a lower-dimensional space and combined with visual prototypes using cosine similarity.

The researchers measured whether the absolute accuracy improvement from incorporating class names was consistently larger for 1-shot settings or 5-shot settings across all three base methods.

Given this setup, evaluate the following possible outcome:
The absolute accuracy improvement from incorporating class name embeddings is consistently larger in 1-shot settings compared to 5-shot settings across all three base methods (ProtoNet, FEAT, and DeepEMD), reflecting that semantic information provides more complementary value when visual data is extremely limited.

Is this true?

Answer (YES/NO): YES